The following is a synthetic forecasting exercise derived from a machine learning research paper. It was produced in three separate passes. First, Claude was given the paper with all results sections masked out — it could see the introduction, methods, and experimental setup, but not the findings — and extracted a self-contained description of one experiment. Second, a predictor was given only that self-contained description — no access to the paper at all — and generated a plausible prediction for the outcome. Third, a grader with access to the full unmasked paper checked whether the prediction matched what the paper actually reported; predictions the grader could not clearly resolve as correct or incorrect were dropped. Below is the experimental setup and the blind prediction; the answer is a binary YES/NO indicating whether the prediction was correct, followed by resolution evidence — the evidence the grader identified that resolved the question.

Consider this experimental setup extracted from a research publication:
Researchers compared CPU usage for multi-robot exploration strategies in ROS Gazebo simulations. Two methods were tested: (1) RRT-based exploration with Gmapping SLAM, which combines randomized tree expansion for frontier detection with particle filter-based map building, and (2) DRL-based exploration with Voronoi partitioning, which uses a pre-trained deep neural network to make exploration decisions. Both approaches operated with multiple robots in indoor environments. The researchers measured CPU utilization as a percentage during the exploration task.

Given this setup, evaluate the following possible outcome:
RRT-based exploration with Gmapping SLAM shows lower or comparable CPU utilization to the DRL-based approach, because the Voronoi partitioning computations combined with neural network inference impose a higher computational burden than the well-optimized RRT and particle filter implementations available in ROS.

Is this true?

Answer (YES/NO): NO